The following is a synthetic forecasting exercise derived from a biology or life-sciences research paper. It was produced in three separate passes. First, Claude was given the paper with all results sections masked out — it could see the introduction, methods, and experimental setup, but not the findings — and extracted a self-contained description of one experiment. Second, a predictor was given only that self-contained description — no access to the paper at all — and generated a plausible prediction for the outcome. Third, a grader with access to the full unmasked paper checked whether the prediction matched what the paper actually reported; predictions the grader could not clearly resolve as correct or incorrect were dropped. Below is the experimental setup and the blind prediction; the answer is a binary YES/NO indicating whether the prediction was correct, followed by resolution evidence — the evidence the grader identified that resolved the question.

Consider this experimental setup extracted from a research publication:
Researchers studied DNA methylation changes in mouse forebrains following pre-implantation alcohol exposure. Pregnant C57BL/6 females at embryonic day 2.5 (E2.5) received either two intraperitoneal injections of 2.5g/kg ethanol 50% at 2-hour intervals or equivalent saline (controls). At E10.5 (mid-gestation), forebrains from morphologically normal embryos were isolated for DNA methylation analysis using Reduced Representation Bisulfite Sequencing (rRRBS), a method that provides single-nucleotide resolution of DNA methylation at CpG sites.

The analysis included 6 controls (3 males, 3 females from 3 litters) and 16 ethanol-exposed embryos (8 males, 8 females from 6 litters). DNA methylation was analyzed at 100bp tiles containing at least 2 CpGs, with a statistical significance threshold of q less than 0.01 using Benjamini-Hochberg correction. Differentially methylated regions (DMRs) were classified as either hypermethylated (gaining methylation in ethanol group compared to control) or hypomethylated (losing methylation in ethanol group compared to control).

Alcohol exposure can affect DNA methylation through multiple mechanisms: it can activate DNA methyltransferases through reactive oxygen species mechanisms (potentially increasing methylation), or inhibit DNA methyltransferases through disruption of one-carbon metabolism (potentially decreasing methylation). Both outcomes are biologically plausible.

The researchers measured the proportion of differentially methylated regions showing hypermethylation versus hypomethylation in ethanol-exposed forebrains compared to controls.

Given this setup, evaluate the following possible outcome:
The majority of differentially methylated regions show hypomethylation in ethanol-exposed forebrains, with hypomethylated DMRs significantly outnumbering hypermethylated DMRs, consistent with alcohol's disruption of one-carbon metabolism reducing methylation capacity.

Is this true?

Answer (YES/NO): YES